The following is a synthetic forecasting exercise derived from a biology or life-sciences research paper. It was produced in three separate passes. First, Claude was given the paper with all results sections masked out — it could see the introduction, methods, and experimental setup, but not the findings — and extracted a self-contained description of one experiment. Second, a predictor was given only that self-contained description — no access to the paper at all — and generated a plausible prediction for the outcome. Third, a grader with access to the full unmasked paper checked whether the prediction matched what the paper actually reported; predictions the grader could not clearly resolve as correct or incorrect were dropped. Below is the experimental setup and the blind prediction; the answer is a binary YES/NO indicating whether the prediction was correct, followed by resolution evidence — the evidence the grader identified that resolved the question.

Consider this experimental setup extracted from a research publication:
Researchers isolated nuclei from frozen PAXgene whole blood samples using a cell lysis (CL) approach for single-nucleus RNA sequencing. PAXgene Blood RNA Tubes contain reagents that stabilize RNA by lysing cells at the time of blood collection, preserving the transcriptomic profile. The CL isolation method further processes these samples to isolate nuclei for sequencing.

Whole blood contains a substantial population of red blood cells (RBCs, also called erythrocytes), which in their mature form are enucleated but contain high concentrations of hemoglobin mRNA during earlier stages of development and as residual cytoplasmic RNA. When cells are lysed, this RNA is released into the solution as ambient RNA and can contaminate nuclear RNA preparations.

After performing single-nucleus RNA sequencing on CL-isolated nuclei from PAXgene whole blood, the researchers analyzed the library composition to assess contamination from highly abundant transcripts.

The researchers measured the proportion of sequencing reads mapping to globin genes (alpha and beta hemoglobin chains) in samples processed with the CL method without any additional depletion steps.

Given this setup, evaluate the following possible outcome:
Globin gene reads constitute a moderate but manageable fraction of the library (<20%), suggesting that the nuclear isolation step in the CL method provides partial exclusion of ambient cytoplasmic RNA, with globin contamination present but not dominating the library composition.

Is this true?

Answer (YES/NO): NO